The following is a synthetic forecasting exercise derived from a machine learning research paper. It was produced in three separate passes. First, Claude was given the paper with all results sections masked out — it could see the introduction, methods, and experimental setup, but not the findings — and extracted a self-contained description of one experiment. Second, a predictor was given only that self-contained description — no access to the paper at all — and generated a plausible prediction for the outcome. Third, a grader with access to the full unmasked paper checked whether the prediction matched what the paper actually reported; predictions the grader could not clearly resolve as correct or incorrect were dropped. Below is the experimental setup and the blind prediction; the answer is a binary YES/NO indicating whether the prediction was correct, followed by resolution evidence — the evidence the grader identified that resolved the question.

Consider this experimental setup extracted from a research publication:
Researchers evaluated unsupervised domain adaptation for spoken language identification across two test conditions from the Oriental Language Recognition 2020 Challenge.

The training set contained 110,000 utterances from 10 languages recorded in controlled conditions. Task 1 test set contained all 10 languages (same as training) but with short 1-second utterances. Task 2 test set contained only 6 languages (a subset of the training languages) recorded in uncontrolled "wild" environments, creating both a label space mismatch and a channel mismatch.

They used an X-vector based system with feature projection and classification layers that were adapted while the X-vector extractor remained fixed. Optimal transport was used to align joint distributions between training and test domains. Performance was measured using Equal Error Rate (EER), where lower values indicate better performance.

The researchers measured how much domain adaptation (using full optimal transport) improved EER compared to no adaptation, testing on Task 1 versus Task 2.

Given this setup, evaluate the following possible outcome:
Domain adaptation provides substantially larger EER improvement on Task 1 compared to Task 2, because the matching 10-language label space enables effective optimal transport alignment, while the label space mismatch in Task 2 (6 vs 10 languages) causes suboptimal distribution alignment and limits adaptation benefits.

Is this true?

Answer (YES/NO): NO